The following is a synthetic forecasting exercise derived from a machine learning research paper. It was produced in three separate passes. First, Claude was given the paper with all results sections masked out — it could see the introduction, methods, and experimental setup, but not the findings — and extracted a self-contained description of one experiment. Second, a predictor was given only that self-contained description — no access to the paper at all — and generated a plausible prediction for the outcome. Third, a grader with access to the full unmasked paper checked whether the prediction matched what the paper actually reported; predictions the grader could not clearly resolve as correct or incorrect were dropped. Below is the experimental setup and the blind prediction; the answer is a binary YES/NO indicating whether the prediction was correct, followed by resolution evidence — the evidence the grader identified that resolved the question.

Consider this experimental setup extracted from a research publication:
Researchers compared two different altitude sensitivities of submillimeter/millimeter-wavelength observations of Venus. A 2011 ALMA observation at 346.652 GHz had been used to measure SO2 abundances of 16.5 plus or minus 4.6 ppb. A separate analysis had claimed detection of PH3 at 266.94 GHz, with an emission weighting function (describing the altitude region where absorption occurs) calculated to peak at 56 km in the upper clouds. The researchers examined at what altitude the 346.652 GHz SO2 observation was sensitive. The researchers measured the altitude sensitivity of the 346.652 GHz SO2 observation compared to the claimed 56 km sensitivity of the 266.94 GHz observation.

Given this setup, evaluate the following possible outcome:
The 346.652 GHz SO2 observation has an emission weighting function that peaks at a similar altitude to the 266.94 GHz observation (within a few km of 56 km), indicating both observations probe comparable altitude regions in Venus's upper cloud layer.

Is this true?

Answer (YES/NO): NO